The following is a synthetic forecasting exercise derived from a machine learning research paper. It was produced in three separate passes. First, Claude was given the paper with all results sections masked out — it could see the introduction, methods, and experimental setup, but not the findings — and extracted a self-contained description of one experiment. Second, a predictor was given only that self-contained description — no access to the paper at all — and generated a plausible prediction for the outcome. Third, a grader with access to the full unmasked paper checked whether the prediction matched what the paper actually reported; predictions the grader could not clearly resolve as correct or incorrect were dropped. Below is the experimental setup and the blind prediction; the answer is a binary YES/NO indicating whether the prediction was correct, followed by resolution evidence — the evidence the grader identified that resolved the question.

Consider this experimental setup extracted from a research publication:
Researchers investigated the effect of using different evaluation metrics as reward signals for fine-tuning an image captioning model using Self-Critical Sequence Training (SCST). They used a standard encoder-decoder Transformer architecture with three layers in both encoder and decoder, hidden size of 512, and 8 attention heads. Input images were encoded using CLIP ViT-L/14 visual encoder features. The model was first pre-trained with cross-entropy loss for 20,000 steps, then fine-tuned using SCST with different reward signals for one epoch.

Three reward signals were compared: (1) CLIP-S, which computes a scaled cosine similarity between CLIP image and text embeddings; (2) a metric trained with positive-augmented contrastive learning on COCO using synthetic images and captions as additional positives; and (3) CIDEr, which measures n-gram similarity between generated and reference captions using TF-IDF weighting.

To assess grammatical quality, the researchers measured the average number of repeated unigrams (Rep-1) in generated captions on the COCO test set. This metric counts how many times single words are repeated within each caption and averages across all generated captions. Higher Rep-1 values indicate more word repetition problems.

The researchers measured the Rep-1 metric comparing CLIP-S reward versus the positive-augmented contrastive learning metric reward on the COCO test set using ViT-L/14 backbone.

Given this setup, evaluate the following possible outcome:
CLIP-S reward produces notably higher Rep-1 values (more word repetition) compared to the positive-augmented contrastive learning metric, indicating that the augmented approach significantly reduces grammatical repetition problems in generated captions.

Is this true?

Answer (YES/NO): YES